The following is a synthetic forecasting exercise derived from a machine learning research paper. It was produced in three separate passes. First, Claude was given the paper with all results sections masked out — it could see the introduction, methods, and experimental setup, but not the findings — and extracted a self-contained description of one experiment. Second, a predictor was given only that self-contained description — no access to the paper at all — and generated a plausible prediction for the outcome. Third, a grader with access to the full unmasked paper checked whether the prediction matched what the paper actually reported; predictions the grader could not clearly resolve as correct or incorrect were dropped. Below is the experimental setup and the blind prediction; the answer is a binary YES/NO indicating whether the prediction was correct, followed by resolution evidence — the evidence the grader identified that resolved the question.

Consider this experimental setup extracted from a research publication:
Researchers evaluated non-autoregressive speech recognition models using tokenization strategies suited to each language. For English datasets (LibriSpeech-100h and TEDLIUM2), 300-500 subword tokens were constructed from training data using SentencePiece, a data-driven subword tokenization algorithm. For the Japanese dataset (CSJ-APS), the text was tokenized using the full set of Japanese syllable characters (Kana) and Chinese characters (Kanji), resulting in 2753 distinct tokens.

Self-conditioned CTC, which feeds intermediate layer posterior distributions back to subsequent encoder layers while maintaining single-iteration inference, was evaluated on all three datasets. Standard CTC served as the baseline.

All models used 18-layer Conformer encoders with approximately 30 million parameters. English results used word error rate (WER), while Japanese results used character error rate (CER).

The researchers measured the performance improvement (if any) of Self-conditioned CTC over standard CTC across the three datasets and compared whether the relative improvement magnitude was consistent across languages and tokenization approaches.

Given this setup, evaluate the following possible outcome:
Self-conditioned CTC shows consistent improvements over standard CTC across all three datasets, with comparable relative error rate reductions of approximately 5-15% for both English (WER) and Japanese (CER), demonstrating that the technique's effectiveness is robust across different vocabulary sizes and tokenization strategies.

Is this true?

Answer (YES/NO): NO